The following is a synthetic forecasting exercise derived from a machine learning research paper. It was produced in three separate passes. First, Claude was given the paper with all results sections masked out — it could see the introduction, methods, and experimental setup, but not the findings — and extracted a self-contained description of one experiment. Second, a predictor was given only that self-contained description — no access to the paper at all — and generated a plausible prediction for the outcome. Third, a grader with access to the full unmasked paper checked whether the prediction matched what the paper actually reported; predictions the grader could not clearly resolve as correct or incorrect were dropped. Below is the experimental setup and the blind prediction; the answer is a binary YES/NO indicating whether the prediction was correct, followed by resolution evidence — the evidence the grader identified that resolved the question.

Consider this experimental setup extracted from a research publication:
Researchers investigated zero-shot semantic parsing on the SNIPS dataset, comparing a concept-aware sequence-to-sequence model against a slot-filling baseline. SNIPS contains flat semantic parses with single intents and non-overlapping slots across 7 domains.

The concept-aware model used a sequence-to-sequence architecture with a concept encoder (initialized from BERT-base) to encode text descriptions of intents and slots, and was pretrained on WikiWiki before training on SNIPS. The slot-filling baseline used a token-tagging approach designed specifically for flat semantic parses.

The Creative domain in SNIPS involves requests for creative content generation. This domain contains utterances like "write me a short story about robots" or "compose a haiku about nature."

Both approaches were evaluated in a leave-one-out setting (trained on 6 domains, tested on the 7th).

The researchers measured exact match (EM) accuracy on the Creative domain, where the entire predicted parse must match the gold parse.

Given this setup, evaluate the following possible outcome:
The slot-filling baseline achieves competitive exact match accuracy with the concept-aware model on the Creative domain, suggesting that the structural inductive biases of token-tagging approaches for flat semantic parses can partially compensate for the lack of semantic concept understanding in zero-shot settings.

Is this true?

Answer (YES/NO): YES